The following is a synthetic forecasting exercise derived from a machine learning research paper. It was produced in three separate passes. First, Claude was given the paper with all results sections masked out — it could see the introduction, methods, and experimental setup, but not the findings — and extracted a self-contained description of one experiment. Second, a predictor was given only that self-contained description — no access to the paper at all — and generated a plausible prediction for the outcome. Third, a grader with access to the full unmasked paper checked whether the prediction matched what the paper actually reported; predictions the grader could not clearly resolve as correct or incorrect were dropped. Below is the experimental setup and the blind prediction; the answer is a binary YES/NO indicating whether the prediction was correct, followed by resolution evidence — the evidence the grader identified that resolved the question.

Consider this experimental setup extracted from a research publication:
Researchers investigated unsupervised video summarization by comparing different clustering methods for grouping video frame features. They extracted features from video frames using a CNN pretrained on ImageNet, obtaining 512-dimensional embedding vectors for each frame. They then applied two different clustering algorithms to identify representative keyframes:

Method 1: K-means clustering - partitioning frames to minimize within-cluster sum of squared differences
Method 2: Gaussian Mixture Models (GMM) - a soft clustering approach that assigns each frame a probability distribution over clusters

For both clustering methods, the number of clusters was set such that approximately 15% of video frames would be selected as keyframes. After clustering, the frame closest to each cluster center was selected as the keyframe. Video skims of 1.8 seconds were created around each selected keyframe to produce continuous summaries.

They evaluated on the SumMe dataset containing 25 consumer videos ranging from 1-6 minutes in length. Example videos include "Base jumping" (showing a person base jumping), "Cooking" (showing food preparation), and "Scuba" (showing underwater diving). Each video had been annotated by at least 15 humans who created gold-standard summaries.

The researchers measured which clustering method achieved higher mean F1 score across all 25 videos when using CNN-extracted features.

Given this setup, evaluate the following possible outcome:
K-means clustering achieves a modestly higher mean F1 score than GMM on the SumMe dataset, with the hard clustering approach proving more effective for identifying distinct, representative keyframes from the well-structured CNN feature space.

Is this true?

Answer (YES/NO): NO